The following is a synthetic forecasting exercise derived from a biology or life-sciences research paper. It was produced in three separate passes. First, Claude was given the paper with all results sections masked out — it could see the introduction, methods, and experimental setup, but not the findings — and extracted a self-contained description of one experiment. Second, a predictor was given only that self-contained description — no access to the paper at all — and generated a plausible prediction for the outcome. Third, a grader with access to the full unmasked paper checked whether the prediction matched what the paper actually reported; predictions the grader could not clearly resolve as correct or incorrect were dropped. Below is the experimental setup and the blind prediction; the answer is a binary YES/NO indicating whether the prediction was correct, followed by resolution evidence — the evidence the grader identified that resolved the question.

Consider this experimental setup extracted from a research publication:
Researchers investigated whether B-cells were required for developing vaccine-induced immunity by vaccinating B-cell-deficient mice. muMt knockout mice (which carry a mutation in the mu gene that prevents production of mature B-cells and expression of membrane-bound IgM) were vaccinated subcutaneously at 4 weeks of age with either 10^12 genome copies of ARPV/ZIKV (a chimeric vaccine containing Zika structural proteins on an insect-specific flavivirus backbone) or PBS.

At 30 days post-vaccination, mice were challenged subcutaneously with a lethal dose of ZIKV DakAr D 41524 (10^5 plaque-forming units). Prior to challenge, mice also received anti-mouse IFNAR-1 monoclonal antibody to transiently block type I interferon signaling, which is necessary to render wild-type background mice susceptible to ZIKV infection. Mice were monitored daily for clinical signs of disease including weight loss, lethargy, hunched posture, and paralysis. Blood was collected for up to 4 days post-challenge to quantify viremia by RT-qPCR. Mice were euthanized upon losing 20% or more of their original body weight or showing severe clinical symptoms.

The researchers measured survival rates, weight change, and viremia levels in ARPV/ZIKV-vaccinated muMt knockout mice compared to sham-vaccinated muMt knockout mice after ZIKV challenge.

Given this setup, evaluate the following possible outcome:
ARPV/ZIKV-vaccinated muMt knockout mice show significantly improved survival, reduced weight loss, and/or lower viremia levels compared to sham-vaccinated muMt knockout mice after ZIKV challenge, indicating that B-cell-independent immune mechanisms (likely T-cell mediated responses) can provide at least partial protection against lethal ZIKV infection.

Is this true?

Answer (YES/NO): YES